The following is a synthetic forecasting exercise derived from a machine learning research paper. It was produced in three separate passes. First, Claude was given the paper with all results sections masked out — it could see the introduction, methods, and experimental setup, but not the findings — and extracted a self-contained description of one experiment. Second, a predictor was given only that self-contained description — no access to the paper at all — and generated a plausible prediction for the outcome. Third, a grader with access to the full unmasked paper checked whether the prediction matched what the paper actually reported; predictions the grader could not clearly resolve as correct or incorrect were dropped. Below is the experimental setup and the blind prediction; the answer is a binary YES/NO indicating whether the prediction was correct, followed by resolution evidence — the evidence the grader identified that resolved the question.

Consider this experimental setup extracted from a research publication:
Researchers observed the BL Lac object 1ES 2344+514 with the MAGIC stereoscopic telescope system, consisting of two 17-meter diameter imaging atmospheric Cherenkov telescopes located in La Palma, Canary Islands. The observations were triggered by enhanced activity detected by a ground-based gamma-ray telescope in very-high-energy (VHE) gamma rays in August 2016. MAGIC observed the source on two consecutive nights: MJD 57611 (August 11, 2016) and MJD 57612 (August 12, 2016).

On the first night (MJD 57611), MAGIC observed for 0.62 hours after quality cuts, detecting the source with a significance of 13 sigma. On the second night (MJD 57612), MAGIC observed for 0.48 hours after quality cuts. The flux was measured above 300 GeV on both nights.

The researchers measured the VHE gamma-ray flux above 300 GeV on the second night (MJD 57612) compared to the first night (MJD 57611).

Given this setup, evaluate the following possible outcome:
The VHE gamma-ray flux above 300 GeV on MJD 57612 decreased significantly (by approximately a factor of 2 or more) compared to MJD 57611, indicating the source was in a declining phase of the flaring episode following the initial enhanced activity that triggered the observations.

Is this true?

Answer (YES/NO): YES